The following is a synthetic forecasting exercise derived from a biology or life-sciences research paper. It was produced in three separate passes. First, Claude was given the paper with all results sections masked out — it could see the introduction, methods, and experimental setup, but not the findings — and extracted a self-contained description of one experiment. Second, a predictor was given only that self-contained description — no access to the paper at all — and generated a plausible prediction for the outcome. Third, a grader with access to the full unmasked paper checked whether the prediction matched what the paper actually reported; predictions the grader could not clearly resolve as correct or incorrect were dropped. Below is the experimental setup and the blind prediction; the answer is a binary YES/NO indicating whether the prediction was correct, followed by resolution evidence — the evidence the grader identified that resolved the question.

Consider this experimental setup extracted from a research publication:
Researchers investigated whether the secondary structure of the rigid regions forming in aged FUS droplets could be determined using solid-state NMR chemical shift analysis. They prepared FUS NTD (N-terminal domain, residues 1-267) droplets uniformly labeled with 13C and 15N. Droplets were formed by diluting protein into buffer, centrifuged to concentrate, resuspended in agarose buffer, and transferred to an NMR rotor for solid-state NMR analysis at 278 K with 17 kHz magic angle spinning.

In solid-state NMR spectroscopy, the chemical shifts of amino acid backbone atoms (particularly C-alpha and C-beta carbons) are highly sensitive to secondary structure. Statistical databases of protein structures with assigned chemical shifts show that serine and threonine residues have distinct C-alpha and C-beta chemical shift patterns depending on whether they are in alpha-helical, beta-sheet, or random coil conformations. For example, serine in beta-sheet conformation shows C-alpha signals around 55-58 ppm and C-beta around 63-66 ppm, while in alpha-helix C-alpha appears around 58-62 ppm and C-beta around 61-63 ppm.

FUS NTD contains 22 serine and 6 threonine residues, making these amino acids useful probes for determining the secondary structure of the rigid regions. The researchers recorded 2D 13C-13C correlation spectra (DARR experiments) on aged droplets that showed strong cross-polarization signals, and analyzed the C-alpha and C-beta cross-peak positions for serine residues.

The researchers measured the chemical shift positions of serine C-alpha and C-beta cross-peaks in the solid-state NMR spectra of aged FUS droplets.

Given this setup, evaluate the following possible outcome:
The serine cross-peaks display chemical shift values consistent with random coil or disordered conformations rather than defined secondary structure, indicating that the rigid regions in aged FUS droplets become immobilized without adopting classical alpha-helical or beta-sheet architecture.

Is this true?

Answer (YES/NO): NO